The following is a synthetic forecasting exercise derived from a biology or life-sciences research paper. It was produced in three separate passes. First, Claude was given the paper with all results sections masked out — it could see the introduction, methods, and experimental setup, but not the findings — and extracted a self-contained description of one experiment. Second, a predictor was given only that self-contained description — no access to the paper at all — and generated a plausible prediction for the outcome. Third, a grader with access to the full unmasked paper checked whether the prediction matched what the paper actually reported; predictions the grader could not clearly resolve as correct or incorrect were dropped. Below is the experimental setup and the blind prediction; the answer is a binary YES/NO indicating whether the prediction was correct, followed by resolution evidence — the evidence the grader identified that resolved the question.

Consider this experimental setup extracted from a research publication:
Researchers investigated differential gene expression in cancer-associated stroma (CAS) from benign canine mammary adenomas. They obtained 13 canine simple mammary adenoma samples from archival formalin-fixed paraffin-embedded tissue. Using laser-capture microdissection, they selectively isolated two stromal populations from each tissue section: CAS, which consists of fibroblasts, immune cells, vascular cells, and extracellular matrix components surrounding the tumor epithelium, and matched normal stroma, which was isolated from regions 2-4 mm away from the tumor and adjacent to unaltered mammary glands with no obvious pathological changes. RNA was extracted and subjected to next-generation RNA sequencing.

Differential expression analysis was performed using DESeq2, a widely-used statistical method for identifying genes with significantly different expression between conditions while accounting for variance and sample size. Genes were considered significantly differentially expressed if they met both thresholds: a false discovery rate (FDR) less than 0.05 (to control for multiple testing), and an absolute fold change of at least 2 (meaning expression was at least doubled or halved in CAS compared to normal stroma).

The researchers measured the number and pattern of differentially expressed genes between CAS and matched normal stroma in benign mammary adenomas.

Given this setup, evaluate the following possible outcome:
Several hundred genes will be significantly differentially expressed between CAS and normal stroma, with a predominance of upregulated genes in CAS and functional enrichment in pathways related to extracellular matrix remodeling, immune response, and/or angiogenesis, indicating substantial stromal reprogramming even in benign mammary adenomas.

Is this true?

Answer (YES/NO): NO